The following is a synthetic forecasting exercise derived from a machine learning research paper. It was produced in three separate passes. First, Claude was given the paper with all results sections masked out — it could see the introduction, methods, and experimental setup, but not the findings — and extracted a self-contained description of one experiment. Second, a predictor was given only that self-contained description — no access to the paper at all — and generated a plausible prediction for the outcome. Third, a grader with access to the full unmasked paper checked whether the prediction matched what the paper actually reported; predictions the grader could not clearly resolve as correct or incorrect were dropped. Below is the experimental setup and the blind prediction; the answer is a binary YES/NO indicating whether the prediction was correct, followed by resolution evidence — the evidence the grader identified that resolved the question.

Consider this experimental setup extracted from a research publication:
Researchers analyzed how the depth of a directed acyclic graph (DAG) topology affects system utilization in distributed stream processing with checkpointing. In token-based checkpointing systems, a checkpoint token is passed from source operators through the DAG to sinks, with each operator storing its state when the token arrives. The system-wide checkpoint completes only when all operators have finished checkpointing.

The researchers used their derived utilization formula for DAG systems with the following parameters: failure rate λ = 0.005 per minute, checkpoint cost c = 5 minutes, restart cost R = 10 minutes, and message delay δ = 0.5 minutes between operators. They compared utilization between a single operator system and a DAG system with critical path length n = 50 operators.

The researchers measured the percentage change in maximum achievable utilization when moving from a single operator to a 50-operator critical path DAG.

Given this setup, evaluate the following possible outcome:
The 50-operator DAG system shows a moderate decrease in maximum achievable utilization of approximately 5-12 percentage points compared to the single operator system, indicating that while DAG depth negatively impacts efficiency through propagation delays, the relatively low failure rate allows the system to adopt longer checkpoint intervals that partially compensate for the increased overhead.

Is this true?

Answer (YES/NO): YES